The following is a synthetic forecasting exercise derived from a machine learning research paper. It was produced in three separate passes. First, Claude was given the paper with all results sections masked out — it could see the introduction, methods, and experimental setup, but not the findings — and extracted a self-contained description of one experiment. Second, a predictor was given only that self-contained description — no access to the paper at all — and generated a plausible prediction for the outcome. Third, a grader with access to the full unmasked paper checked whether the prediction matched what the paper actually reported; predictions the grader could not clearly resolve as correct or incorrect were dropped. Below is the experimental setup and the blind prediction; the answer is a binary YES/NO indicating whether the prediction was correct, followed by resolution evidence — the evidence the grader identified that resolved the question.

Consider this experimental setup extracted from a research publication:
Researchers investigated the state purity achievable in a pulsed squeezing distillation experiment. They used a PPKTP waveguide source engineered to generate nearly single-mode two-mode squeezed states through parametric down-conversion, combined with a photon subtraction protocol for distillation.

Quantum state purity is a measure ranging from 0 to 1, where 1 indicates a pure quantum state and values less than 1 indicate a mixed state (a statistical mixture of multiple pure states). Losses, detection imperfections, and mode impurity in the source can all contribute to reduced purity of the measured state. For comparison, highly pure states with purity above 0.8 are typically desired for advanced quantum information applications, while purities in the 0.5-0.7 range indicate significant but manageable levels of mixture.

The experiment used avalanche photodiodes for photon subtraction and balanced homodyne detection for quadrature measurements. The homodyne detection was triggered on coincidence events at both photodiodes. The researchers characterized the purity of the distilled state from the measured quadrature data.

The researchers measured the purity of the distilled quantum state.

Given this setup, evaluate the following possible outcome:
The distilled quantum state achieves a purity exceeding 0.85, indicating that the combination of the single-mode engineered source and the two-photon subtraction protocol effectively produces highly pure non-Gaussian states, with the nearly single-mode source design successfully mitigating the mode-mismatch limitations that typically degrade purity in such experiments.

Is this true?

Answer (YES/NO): NO